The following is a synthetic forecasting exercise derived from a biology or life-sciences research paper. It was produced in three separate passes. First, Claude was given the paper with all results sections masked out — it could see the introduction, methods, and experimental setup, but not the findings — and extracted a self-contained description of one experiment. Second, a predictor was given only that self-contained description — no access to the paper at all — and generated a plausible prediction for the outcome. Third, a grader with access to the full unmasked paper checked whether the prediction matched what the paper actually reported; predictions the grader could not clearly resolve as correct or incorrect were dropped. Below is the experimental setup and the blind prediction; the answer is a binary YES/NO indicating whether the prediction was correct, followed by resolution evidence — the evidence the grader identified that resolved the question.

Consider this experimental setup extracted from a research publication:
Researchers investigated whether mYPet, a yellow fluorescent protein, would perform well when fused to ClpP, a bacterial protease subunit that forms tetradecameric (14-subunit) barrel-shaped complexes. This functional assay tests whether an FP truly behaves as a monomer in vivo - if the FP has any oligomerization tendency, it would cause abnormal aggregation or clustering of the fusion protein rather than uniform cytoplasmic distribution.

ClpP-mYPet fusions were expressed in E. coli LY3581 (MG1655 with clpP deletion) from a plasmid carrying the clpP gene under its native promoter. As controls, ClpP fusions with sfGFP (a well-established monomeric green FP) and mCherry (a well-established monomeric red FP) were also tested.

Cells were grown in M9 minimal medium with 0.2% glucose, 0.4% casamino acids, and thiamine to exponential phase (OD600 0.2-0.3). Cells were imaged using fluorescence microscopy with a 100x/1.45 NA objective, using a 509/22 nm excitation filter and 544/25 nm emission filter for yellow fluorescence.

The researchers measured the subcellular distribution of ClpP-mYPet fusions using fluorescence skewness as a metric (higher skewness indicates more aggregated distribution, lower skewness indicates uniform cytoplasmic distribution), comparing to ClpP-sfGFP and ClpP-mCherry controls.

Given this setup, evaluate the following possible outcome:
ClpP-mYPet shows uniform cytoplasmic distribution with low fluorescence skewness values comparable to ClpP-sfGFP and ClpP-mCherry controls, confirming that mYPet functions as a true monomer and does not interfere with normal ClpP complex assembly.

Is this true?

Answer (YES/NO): NO